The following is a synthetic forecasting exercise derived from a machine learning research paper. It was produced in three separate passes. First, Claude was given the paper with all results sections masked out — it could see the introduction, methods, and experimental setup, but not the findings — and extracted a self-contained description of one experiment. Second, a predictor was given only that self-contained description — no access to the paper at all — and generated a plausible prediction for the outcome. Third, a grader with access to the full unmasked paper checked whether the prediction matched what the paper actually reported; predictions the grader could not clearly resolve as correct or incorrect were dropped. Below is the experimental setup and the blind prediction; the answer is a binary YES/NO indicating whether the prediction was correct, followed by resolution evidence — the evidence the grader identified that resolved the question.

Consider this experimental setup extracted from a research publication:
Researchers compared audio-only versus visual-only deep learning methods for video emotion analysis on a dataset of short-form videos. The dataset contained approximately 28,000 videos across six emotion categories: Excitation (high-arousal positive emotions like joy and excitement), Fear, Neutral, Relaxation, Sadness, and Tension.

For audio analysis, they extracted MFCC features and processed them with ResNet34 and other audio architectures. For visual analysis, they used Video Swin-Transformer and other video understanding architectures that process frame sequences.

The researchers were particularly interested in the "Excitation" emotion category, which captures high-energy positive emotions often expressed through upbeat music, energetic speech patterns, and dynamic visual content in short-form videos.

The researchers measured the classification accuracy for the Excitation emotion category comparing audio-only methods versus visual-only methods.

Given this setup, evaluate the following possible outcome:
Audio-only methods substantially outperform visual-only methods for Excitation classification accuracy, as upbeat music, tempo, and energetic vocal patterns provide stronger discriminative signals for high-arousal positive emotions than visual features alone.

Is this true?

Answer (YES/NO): NO